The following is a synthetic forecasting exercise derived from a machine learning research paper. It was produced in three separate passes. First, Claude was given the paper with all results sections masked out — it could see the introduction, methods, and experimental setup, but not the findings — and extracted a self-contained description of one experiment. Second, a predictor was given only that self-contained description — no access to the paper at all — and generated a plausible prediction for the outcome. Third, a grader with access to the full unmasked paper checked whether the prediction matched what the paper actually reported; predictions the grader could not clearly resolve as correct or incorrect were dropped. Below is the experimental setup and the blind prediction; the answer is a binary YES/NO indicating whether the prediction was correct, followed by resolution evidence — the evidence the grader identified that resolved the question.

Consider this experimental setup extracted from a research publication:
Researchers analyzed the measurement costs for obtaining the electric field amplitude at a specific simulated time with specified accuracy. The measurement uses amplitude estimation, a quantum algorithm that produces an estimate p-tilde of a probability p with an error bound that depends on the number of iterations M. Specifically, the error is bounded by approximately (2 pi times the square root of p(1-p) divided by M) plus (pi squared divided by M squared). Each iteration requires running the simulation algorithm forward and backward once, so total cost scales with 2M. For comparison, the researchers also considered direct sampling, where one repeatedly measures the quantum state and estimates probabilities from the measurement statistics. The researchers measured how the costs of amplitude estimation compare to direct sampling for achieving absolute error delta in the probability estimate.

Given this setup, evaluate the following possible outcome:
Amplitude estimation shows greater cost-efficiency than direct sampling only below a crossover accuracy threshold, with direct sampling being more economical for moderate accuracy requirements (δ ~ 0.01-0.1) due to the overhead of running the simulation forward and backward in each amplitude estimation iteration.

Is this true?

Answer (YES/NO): NO